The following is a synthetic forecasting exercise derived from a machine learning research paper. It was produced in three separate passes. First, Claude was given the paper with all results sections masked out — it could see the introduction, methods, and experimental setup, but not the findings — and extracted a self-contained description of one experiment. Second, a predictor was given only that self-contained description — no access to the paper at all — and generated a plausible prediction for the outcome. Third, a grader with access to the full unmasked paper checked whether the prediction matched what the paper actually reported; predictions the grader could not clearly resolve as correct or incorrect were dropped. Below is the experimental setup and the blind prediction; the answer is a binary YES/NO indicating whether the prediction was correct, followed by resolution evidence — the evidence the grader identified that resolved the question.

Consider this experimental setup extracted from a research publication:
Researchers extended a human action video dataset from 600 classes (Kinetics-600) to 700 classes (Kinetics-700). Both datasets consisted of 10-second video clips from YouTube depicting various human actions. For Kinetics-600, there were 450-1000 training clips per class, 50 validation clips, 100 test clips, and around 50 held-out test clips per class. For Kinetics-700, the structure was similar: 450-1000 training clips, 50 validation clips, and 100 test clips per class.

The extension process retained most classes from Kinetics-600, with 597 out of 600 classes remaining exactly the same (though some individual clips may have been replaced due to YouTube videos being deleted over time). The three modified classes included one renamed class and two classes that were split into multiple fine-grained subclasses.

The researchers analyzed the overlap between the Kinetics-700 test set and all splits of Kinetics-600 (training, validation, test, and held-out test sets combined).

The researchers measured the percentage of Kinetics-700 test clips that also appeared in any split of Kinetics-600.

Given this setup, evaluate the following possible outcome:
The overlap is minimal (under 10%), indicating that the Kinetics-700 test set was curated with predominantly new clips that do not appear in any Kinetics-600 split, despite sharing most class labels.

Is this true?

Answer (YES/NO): YES